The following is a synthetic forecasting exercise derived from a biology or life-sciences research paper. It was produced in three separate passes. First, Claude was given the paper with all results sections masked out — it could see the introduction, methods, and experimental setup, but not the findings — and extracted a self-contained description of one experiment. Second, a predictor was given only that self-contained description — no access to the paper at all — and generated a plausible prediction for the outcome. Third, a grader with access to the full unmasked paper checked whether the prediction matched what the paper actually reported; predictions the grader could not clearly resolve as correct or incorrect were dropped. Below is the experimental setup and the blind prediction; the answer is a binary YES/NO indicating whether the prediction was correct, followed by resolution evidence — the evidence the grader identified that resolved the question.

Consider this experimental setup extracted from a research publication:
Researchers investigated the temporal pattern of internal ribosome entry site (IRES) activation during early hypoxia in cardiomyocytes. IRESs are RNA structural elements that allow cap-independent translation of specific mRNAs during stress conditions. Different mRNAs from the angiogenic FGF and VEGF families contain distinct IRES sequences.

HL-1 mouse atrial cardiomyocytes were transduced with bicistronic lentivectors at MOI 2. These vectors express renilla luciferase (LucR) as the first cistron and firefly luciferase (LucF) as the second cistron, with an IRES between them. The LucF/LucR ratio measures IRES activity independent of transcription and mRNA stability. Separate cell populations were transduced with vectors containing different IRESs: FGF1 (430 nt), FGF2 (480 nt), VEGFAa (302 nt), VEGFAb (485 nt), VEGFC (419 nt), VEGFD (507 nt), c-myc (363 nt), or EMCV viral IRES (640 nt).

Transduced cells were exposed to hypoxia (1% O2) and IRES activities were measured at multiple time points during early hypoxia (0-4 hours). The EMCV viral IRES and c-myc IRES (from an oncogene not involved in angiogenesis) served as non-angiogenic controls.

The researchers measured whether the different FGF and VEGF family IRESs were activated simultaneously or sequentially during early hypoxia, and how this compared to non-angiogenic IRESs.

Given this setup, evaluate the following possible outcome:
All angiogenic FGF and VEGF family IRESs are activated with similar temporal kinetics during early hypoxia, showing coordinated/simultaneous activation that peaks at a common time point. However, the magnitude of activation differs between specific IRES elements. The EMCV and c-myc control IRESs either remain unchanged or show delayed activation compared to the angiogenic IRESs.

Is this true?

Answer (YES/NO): NO